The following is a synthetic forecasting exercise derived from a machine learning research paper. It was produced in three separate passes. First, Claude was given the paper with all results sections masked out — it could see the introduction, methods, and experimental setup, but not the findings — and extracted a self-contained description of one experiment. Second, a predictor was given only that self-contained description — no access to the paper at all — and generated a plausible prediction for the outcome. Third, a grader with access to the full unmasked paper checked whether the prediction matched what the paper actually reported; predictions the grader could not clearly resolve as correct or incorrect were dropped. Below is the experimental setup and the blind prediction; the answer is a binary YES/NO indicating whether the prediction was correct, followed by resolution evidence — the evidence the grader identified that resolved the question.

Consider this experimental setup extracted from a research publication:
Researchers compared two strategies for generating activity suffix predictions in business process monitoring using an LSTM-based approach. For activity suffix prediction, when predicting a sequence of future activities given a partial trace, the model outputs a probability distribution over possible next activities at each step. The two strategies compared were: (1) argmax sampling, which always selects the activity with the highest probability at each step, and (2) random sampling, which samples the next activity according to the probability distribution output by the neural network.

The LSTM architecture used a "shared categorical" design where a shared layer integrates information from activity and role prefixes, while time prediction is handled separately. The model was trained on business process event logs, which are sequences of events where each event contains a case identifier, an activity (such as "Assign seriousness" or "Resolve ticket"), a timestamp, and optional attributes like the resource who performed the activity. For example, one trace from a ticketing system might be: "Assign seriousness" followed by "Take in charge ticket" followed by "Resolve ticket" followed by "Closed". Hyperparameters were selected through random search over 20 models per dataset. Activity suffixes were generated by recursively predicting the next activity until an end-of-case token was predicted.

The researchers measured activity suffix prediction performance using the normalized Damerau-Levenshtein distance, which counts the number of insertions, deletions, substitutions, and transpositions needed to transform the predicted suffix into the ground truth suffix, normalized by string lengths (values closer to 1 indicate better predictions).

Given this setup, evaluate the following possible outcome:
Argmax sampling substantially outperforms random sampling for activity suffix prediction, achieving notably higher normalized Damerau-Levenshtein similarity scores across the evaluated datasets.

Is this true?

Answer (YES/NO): NO